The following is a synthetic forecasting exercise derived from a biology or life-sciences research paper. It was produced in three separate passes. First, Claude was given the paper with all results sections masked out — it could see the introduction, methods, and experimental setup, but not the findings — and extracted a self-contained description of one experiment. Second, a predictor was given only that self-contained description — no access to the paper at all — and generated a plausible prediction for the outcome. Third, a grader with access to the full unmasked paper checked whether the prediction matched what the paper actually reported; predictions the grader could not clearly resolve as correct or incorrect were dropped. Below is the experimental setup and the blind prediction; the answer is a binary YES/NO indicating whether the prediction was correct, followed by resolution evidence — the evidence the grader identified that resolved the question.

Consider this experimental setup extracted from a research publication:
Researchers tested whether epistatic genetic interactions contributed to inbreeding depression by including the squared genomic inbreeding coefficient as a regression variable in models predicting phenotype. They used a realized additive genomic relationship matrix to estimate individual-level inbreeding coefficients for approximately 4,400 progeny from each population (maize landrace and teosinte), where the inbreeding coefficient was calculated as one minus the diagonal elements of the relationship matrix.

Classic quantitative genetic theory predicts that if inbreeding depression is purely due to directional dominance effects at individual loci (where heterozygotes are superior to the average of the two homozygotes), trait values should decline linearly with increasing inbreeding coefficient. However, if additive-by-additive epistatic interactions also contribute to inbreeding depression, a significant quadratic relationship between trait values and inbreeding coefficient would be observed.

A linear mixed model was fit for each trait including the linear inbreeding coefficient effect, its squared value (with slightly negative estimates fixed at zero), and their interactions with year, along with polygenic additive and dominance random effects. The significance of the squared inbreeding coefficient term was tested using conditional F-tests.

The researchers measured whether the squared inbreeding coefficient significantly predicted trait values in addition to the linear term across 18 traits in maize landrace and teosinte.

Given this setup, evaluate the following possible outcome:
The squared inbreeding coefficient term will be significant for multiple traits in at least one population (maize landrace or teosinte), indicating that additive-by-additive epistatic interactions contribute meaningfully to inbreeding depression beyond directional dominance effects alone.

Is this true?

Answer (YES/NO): YES